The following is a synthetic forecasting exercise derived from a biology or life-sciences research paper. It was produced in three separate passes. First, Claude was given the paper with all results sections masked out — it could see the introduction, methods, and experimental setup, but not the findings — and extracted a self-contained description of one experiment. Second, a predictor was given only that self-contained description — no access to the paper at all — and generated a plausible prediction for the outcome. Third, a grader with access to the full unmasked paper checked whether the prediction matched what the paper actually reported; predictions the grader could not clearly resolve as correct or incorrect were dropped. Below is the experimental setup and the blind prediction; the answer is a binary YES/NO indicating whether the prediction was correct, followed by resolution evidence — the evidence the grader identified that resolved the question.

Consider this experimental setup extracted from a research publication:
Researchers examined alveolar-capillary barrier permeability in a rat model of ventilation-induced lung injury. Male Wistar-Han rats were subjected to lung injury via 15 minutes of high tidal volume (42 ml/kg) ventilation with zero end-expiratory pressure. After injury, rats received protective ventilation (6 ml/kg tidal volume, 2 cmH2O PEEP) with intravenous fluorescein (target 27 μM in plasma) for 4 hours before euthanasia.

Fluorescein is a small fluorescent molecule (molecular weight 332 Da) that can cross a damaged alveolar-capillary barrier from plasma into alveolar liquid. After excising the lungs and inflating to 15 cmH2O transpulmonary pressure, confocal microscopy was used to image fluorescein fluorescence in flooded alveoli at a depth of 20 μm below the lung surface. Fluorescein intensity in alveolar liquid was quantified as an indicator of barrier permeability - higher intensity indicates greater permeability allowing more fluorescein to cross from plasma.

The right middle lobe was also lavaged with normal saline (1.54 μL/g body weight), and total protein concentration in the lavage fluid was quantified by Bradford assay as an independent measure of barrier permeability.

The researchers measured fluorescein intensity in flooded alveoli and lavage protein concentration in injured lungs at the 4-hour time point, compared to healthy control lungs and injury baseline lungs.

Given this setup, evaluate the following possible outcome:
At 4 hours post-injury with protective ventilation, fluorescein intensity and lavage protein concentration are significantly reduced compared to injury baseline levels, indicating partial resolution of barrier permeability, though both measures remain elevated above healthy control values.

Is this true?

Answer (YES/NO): NO